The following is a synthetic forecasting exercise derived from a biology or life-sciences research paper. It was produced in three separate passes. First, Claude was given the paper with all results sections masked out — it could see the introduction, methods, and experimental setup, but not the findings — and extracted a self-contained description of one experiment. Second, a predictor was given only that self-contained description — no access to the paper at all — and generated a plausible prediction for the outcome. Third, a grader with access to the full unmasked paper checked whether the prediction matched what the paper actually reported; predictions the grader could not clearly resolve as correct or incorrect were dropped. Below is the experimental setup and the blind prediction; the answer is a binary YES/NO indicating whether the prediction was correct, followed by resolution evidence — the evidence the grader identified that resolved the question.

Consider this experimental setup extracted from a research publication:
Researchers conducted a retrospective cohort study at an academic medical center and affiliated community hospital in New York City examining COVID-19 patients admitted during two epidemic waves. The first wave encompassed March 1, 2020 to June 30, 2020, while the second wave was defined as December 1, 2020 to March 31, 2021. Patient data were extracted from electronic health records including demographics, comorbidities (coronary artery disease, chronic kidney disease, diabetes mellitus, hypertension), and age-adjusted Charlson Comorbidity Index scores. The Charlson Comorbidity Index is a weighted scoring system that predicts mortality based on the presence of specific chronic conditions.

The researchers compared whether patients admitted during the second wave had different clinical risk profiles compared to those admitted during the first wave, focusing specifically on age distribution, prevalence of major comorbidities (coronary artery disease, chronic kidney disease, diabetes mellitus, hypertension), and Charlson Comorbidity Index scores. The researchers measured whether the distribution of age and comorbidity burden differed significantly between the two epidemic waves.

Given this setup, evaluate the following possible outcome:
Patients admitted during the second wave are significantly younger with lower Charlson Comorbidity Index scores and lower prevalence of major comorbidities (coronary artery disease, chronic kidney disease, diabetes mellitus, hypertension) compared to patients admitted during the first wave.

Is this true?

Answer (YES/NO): NO